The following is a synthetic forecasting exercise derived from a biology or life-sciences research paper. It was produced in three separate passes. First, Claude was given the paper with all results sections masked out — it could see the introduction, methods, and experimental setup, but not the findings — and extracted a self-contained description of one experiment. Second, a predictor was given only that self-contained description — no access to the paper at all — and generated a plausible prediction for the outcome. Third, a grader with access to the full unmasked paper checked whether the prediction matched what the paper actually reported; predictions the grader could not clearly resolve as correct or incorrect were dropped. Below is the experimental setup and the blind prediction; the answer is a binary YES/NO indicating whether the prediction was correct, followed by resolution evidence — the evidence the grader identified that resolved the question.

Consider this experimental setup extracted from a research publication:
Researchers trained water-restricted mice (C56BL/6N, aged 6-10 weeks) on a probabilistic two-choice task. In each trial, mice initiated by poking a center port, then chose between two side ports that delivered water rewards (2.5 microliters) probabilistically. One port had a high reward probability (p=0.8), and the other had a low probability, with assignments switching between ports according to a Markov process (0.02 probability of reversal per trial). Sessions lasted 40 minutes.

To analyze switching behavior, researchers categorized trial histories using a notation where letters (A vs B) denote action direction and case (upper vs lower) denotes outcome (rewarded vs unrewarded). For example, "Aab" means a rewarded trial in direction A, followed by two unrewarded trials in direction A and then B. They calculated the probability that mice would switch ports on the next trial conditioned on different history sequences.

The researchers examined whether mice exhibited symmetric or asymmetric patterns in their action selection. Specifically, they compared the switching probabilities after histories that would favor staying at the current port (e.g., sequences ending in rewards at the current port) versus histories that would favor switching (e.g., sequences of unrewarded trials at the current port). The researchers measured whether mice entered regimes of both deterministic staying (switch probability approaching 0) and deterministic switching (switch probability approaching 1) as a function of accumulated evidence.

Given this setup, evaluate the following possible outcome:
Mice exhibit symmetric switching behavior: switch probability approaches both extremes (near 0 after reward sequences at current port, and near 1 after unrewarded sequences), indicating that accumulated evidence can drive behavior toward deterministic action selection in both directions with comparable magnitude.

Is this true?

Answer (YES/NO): NO